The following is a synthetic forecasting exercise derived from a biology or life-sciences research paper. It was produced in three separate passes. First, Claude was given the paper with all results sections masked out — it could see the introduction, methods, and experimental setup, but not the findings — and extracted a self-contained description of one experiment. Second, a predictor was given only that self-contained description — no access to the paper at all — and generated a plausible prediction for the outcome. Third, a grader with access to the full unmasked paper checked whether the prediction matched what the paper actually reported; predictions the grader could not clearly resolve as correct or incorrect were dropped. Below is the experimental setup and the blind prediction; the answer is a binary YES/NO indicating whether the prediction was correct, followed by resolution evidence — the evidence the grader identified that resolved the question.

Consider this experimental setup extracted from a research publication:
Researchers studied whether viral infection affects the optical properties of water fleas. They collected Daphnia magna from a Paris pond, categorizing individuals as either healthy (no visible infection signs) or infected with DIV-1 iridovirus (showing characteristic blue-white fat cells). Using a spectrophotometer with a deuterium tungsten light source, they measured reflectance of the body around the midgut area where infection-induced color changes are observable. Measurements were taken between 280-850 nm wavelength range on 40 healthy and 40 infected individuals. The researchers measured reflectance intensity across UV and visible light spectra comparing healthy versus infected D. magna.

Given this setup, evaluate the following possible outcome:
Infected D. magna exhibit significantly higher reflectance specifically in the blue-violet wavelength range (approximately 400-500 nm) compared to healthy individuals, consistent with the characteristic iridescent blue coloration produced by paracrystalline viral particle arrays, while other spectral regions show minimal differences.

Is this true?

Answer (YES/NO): NO